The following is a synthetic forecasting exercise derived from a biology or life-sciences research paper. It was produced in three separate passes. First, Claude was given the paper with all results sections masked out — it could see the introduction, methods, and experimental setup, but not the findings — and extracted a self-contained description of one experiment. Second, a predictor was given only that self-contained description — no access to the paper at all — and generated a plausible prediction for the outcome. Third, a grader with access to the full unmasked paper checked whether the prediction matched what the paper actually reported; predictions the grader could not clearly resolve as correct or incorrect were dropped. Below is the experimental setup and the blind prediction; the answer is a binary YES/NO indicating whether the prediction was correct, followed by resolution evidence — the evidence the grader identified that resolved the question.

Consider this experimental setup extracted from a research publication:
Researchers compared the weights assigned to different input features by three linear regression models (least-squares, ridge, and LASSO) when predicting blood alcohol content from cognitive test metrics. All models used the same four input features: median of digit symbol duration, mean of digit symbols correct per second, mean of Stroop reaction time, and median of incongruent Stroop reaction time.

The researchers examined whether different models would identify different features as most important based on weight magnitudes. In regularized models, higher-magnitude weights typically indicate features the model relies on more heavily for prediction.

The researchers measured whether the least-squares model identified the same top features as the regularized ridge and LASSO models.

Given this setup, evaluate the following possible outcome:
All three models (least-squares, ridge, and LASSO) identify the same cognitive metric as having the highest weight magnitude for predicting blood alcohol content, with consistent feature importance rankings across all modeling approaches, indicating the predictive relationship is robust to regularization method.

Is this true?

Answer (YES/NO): NO